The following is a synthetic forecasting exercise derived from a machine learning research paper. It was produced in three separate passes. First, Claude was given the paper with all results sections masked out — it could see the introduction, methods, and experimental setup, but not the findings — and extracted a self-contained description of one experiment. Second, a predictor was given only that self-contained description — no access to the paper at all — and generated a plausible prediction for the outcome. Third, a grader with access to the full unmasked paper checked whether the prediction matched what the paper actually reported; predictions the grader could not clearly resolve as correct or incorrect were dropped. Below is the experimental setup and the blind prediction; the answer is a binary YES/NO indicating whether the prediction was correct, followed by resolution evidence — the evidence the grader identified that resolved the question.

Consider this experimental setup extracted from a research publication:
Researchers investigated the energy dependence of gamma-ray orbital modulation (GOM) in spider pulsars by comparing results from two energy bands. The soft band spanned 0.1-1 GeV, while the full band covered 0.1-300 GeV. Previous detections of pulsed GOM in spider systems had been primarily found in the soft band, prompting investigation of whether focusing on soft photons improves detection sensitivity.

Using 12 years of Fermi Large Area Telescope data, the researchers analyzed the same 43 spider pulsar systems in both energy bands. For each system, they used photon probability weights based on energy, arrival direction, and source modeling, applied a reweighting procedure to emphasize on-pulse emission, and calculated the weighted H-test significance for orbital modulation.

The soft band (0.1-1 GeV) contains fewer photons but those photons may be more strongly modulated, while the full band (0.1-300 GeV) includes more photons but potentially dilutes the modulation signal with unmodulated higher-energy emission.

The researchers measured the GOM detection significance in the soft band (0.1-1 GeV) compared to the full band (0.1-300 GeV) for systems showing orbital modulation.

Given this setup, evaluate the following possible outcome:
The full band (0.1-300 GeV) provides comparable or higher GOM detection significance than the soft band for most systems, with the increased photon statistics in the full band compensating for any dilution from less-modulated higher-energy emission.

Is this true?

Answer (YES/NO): NO